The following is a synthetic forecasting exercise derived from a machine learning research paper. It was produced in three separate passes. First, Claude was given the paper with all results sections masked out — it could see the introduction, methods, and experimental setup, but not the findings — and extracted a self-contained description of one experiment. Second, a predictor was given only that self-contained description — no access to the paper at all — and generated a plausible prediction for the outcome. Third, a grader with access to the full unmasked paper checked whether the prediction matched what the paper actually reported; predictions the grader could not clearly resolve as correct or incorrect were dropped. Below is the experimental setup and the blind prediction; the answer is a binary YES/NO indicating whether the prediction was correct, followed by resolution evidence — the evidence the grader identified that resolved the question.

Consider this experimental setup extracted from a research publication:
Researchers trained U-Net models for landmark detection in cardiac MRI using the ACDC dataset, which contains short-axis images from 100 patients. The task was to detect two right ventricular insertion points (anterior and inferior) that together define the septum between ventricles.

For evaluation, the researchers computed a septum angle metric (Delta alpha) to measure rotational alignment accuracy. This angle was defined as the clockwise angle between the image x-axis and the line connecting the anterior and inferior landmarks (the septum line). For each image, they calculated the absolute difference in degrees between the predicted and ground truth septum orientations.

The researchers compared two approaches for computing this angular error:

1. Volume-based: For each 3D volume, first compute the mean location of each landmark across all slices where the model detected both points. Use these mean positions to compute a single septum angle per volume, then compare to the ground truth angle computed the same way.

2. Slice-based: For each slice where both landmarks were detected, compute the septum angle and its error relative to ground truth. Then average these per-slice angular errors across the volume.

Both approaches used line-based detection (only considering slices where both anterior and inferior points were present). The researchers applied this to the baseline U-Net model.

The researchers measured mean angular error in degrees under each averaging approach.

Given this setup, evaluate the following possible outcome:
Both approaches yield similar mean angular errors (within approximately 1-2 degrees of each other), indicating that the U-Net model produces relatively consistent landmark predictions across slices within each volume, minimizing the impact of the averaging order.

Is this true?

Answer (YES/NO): YES